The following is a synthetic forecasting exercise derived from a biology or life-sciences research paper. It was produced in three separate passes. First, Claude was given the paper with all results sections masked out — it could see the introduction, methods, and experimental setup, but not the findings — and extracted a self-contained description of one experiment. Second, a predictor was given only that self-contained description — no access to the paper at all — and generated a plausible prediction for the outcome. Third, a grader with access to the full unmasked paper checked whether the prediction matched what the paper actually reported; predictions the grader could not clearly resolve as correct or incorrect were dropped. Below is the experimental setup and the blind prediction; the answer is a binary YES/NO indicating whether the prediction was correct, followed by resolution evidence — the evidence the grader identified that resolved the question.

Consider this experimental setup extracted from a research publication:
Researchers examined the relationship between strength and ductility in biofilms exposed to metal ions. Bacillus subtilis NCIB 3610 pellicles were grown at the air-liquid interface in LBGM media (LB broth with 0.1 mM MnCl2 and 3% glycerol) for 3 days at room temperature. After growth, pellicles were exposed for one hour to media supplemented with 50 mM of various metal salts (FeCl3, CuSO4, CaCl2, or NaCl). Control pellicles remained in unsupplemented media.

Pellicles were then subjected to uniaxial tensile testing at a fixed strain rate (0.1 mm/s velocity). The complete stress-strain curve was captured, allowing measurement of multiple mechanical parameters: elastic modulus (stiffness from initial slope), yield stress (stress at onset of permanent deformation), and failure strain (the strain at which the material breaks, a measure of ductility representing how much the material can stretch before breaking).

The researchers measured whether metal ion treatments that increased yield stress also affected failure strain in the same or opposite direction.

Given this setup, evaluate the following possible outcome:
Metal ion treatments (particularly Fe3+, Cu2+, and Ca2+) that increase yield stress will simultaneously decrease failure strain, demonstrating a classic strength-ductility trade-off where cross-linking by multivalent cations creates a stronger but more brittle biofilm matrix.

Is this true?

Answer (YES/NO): YES